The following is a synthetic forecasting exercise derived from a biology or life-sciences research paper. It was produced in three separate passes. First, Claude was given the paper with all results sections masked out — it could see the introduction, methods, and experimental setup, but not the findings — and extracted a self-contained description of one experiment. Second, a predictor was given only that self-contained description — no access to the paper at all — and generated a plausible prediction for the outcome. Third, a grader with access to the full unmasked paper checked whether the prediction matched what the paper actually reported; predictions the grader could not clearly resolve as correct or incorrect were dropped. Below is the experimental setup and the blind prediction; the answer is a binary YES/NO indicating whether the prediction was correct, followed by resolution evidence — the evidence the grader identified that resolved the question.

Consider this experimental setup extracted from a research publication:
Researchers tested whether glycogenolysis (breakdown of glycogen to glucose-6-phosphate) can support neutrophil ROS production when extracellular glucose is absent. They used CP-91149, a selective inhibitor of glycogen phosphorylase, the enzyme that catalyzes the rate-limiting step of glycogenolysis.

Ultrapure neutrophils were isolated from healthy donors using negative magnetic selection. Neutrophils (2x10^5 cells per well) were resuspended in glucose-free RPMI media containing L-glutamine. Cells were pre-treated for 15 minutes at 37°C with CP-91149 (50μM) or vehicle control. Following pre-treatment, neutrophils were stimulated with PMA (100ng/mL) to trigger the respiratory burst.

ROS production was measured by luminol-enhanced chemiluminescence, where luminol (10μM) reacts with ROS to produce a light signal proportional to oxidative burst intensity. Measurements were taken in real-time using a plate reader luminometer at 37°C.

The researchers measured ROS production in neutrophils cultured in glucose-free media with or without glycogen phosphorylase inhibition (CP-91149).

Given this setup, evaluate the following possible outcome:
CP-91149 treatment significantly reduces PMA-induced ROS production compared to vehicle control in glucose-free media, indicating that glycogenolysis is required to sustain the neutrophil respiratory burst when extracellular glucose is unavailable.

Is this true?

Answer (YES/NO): NO